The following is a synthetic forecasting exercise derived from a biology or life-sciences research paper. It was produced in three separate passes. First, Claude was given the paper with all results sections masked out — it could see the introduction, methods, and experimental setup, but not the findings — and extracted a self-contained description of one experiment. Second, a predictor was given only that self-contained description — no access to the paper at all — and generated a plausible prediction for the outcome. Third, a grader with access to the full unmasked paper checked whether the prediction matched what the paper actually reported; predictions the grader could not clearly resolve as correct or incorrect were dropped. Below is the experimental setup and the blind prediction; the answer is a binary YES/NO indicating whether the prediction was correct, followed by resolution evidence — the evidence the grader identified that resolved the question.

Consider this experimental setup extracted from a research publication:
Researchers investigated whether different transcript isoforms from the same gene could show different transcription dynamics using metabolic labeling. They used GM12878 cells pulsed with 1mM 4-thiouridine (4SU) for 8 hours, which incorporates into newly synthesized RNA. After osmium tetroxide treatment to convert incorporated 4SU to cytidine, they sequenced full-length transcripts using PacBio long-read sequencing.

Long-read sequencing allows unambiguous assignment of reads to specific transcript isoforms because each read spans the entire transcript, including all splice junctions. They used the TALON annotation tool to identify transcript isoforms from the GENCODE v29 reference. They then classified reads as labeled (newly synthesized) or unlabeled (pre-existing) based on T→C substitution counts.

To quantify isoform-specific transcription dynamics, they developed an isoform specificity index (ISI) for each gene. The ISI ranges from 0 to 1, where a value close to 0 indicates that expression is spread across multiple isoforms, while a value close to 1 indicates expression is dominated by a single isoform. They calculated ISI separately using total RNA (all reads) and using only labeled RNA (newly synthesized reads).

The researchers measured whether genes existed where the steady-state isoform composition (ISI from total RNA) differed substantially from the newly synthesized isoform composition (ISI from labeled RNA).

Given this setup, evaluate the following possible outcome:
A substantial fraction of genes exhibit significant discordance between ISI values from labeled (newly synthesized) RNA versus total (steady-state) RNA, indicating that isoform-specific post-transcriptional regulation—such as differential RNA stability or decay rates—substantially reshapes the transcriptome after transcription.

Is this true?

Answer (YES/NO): NO